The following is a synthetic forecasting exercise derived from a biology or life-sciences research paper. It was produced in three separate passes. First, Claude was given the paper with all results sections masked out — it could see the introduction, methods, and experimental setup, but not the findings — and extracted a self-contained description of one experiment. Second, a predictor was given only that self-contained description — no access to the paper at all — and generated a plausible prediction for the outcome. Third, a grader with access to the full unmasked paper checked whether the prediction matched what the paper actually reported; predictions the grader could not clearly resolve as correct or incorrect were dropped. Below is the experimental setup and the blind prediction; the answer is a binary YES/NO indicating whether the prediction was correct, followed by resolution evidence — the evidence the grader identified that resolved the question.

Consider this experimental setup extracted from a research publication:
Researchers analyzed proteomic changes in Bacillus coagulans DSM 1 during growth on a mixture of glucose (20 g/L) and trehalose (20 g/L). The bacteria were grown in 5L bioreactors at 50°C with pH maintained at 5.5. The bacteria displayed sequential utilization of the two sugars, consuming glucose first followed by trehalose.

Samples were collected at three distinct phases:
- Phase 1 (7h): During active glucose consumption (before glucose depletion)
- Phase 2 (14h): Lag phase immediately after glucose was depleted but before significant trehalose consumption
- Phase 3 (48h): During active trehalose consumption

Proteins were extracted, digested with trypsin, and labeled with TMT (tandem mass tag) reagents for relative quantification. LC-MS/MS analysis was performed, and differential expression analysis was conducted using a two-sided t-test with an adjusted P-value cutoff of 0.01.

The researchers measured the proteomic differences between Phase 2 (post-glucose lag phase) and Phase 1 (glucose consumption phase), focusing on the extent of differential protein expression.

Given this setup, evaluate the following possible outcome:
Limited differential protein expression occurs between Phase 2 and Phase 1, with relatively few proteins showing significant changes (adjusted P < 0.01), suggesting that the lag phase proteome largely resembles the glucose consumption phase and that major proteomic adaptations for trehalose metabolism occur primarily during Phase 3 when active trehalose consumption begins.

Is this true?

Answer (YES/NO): NO